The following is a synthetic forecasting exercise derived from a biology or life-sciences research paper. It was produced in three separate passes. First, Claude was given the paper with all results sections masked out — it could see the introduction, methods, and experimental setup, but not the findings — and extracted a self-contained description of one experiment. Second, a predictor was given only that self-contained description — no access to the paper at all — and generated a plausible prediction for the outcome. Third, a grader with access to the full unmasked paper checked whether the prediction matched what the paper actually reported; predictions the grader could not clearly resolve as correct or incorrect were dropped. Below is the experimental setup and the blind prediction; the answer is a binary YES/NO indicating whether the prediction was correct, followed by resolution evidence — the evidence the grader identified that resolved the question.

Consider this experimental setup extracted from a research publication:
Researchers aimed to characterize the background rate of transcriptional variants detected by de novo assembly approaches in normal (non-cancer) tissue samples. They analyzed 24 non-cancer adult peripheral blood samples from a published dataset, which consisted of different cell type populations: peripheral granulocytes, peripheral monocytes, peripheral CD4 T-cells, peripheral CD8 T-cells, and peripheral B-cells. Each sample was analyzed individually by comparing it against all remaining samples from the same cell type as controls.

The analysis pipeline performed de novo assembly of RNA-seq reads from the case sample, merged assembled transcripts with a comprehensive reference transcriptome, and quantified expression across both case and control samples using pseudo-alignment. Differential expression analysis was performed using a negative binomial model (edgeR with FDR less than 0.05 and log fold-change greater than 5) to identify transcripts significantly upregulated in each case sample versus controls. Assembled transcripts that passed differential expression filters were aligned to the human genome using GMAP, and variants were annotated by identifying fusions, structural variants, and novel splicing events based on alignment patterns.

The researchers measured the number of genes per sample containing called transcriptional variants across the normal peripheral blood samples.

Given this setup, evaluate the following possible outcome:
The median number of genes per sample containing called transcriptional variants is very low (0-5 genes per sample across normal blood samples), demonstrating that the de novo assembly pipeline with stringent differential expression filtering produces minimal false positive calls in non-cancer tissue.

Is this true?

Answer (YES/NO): NO